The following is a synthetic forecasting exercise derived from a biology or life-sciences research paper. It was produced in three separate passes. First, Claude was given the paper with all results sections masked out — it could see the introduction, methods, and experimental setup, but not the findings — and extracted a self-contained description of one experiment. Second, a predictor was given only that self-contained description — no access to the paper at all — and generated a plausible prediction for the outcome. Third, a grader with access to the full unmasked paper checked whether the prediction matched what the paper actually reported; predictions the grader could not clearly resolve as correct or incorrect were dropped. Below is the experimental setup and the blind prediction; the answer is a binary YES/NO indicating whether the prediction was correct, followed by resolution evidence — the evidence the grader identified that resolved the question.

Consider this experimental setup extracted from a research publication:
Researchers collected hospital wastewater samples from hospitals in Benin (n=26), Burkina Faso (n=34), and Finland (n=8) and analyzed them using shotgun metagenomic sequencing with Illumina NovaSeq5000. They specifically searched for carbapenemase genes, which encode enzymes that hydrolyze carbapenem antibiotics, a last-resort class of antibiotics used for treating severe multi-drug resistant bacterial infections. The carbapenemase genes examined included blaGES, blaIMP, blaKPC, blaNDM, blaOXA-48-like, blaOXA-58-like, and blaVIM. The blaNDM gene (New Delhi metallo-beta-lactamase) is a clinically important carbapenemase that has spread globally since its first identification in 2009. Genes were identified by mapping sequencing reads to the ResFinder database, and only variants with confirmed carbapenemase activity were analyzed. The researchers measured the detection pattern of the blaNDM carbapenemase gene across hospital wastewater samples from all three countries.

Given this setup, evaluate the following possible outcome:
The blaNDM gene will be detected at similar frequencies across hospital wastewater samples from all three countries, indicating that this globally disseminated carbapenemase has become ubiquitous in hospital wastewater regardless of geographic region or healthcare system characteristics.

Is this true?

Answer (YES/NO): NO